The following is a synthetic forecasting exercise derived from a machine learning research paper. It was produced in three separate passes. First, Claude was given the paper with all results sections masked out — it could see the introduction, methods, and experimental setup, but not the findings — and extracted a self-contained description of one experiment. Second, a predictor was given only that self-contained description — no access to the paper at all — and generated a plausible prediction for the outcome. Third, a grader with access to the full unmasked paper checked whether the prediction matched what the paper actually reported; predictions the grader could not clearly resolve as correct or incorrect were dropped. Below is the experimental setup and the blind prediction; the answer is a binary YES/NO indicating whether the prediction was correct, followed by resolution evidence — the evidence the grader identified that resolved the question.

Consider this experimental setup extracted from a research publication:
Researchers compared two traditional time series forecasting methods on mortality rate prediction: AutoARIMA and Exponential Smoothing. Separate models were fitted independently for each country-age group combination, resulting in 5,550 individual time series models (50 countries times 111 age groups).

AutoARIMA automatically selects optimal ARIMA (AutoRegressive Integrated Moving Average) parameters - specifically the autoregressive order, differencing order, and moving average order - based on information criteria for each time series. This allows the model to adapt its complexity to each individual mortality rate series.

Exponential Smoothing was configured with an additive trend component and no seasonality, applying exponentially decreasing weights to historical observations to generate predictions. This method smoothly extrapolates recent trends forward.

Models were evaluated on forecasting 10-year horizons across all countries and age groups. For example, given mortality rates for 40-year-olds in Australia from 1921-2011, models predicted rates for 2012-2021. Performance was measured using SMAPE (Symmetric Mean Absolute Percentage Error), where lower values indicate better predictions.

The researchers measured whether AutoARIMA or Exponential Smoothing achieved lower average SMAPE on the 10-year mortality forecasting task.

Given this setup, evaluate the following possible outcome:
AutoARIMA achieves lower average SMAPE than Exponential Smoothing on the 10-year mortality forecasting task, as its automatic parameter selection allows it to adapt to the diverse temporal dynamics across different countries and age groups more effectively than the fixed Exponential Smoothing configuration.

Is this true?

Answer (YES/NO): NO